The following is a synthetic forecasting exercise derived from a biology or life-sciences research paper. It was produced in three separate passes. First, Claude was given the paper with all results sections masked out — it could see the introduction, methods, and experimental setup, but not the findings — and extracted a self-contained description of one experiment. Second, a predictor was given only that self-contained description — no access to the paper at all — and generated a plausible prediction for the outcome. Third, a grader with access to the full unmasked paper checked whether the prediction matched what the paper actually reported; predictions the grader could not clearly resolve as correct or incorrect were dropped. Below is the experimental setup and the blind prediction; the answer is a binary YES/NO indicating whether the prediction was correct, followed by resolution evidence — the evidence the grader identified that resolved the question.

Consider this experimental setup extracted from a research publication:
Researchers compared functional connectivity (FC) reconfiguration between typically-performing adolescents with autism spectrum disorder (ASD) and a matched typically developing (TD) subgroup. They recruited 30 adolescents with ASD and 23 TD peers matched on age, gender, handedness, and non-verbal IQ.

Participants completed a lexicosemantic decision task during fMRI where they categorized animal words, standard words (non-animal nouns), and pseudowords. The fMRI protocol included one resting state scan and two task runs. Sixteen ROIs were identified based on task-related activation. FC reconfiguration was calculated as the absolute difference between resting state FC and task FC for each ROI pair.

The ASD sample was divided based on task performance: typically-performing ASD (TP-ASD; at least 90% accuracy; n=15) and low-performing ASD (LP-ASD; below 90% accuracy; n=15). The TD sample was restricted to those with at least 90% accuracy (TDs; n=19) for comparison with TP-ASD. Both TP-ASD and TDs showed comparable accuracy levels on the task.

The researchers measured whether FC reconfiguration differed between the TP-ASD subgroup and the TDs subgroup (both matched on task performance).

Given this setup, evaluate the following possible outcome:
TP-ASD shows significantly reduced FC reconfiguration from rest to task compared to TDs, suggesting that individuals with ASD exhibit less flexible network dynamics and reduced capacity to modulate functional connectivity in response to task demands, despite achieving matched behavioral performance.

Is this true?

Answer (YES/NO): NO